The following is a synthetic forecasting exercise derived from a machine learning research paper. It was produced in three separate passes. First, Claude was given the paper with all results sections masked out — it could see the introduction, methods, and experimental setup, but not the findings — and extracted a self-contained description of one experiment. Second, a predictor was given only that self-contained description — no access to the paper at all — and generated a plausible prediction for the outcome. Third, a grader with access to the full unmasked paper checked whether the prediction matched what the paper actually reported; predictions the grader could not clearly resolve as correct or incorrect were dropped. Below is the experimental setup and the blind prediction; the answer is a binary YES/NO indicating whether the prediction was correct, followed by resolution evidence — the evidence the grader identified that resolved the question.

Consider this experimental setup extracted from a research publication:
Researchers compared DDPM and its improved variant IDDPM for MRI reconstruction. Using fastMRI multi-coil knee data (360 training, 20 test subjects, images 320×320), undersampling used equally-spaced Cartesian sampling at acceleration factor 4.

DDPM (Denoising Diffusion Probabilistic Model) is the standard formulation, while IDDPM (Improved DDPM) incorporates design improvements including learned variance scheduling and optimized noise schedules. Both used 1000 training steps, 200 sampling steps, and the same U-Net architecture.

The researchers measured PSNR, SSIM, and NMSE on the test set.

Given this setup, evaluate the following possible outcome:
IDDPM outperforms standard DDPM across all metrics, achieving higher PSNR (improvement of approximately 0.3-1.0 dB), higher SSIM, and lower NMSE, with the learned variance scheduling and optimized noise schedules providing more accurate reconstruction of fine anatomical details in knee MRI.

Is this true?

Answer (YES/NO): NO